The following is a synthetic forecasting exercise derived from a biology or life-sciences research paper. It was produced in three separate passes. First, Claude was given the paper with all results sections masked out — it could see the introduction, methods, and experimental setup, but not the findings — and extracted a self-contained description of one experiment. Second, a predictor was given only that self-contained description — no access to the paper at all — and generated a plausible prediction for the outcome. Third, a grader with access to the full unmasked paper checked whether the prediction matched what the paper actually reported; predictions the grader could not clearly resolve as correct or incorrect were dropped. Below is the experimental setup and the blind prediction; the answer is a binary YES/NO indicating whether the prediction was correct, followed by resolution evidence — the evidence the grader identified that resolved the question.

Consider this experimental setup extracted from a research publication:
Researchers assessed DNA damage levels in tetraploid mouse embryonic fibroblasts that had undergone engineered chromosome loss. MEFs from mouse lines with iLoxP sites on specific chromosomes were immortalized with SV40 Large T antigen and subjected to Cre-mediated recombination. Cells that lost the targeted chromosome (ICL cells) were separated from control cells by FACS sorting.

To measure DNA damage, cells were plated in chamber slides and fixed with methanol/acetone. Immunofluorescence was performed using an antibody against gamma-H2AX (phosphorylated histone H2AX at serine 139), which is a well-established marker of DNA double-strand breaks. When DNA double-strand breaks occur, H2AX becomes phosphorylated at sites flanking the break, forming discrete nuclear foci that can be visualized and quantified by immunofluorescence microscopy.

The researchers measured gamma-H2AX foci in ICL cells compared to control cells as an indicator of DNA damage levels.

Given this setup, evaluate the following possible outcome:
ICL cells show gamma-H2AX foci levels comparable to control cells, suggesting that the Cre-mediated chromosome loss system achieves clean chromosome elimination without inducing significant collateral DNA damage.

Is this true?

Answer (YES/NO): NO